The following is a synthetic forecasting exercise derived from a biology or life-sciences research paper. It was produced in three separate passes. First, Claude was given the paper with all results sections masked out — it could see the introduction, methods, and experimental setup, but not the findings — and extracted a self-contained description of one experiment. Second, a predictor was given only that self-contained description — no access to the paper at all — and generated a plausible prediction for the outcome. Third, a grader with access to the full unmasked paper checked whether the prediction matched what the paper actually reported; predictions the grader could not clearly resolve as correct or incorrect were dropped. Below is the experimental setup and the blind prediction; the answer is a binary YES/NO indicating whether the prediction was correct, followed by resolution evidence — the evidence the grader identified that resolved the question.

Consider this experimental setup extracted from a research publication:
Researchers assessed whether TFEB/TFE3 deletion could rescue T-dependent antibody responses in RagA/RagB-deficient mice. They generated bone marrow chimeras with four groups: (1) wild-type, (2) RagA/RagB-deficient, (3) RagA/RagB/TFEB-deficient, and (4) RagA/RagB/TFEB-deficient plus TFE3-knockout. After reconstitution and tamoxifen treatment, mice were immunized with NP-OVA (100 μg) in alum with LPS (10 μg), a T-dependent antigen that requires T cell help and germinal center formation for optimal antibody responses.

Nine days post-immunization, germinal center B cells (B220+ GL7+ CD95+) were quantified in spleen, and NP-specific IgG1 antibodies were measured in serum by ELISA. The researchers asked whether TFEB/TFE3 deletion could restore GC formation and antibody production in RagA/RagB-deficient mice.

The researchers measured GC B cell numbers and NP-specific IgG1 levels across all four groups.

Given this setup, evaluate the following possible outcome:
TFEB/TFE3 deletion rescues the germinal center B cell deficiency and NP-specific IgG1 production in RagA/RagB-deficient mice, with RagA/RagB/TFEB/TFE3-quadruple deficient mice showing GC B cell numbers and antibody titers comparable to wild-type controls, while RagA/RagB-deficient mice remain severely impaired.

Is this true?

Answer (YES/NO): NO